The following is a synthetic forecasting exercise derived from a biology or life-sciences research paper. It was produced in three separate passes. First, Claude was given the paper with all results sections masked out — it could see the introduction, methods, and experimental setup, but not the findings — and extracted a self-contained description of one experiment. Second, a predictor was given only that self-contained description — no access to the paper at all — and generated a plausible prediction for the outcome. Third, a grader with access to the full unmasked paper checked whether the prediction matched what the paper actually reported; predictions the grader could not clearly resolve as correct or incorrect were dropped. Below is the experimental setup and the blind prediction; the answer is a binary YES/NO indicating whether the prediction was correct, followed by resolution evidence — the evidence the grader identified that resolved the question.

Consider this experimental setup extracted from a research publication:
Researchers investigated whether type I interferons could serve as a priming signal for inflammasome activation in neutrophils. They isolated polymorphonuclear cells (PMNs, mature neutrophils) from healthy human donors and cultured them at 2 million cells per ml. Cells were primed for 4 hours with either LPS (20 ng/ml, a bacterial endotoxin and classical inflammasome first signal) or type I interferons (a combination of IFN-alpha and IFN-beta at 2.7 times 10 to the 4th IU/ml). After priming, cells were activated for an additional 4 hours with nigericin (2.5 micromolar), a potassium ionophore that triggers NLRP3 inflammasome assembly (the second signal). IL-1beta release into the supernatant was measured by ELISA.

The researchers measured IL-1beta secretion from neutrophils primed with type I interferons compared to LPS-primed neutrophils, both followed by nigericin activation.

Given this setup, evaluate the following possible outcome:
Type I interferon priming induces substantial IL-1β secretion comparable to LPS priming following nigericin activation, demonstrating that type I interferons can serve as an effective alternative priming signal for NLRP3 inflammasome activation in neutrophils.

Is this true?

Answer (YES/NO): NO